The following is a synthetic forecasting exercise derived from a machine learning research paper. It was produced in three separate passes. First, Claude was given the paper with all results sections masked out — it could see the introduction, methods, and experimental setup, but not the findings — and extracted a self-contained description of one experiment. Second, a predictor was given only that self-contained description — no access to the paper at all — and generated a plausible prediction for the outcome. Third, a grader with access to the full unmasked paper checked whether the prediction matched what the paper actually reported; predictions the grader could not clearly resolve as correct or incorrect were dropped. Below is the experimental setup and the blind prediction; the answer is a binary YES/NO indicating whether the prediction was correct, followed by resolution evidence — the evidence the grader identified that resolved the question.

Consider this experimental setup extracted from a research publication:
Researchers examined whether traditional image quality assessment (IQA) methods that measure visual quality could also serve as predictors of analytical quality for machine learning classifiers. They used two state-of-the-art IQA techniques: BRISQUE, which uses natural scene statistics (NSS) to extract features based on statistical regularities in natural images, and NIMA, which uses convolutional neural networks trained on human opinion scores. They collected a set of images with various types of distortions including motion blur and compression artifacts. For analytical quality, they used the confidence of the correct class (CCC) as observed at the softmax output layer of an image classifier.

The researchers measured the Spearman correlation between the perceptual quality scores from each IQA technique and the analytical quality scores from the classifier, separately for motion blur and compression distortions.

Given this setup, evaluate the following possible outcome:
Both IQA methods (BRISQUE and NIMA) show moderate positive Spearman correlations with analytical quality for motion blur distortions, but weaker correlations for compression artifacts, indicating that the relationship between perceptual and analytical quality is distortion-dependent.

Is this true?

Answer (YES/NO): NO